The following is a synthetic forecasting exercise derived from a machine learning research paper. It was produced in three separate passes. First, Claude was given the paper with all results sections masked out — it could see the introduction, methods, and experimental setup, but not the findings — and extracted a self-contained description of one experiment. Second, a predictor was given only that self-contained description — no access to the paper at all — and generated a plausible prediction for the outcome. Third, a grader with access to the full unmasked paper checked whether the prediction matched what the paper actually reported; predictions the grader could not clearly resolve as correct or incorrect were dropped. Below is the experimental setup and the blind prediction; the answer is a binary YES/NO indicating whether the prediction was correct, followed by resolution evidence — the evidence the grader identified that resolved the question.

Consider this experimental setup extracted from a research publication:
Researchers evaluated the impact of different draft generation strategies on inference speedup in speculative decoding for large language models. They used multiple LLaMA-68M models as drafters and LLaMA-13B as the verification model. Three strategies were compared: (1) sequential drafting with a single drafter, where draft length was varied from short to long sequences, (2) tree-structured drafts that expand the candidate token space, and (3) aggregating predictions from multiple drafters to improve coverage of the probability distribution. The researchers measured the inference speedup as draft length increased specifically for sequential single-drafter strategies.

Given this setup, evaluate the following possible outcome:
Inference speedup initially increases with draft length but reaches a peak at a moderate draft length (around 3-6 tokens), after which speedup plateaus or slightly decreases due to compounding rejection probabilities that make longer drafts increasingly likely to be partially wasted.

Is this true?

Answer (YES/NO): NO